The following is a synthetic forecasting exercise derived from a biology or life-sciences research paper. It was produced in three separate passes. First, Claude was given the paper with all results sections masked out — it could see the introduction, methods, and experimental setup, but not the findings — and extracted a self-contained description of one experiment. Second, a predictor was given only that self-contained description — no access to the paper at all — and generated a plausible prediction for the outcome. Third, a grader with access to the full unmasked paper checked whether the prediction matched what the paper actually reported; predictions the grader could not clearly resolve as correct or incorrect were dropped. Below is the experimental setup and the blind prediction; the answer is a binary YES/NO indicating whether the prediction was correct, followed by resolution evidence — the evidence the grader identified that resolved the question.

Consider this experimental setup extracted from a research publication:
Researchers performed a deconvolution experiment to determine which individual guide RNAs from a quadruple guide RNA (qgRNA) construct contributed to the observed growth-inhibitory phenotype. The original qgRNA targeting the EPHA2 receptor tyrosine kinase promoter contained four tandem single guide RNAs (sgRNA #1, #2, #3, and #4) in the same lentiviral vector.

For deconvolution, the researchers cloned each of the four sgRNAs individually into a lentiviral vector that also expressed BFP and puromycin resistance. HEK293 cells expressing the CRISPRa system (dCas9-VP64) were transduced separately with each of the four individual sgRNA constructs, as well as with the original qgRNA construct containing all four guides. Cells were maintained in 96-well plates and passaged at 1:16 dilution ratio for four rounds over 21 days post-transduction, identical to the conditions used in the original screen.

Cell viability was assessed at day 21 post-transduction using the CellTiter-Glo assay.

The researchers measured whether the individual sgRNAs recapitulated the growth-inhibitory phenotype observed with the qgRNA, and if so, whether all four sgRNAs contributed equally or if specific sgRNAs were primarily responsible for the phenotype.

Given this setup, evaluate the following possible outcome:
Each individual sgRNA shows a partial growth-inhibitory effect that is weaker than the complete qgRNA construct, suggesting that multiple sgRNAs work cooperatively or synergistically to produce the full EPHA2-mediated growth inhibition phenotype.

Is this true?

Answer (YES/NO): NO